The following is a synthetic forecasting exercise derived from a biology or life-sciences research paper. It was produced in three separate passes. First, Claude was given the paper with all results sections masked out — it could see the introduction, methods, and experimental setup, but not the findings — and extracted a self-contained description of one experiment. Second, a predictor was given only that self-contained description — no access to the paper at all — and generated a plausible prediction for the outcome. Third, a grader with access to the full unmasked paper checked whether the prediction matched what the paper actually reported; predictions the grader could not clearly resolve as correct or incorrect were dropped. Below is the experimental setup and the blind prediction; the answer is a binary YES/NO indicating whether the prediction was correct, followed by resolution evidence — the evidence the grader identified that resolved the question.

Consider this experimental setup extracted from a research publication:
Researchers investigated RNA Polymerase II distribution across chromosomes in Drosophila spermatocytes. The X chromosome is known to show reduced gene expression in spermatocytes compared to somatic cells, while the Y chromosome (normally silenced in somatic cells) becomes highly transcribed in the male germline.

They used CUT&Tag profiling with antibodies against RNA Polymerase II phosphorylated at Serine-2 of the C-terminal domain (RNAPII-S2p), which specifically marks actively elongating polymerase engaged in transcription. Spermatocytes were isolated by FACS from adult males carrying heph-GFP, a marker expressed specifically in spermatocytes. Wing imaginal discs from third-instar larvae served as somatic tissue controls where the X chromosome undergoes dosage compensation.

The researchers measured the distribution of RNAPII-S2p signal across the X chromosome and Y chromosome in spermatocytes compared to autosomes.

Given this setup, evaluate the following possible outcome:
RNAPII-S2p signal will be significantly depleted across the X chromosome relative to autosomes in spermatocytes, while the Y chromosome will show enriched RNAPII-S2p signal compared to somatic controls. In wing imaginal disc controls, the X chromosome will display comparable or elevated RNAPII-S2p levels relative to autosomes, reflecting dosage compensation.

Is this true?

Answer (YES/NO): NO